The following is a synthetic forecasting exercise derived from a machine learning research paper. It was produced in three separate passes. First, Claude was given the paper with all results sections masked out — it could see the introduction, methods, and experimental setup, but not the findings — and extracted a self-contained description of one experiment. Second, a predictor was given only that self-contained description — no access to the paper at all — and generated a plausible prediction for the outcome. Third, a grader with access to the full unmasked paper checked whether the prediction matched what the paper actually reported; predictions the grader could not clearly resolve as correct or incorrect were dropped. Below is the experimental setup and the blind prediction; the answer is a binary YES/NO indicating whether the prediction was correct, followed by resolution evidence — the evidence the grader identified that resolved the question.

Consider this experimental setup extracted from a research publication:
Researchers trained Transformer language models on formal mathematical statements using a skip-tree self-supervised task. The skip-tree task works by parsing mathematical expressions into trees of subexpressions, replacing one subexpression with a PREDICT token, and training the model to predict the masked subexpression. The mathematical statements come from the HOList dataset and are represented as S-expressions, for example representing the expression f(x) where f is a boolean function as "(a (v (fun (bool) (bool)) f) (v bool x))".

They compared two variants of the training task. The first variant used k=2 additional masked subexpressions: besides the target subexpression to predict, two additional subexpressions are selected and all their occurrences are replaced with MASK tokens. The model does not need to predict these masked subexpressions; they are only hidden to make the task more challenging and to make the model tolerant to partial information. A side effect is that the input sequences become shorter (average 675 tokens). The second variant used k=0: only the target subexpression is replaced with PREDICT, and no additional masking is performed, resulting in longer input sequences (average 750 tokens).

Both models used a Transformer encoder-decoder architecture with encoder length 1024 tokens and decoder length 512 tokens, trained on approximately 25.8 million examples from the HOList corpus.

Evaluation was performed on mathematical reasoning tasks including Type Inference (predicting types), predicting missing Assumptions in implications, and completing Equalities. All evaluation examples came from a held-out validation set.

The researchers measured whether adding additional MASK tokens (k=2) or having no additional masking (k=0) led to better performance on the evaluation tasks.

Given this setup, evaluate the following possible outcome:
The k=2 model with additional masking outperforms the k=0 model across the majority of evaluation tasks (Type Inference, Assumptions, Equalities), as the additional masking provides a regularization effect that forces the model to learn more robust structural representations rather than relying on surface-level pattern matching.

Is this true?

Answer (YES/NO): YES